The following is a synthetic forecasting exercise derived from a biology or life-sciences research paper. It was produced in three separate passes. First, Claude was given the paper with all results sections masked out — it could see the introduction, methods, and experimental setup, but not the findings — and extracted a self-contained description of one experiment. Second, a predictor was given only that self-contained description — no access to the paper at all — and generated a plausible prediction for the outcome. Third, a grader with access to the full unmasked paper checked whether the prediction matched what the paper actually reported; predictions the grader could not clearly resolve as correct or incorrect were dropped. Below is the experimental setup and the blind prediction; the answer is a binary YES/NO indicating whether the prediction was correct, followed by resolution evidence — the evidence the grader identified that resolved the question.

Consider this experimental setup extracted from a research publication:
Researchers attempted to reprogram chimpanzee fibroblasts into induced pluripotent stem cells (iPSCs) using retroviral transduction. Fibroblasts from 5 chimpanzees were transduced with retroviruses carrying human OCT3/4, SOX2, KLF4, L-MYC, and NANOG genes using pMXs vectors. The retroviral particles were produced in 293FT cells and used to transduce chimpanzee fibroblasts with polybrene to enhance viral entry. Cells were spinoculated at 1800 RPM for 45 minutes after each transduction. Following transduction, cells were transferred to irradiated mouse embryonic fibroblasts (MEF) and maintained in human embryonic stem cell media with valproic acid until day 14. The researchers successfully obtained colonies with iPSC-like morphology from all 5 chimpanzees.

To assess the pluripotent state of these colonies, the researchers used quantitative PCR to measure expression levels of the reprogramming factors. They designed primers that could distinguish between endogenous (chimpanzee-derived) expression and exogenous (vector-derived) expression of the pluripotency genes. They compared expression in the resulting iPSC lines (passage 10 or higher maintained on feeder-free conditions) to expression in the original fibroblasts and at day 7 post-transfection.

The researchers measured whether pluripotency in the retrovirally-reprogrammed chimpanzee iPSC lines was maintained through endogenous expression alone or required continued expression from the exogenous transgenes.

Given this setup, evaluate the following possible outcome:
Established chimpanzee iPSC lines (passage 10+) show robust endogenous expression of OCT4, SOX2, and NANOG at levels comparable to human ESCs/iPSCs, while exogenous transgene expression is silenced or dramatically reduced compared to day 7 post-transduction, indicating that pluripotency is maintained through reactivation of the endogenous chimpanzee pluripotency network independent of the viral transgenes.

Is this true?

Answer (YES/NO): NO